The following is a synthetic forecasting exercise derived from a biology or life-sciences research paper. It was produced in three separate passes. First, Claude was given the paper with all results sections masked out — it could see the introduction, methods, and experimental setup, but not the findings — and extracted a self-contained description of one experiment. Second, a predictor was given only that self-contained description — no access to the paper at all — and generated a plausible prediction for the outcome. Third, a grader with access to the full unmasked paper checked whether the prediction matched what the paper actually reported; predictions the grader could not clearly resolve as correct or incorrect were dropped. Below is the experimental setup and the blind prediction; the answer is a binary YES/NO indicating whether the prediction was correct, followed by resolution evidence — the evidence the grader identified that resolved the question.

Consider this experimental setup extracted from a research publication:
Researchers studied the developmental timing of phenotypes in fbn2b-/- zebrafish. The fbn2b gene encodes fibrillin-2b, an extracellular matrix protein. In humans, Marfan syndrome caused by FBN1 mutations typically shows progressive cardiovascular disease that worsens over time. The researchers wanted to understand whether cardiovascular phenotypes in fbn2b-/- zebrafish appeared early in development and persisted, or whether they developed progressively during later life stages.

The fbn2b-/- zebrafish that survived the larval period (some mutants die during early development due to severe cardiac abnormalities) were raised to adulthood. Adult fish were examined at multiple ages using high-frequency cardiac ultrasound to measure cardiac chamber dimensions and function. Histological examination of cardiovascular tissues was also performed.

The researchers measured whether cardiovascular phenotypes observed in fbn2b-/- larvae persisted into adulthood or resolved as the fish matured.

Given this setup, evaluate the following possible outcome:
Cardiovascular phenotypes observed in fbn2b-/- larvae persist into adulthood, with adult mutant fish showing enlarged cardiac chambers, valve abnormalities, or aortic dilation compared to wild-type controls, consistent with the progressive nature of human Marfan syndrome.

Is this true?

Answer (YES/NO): YES